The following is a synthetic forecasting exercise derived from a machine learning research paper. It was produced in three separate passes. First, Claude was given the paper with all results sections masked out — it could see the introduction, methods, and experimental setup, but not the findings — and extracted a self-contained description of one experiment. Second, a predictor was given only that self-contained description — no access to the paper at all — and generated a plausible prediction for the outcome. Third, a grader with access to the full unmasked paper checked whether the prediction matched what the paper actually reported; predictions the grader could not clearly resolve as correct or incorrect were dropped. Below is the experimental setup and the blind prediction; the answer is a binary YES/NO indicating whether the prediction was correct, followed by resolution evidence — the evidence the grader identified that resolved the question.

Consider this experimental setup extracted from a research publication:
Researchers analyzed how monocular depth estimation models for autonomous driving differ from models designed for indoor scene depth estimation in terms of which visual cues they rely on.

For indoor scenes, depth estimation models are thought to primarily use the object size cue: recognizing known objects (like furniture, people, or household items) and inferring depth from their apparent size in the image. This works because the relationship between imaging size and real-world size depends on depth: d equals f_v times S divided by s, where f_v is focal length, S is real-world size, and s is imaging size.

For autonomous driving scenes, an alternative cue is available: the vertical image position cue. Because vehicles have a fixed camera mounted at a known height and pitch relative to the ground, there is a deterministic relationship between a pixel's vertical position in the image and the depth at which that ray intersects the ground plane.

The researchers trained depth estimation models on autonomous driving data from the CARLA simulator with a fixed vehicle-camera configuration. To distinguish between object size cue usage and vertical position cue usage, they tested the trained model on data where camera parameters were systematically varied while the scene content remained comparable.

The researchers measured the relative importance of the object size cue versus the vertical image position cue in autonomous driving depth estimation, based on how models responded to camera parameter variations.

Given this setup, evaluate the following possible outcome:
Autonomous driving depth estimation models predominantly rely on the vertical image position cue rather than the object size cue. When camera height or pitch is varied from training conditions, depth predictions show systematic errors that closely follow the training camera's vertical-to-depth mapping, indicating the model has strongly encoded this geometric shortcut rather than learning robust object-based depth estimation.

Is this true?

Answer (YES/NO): YES